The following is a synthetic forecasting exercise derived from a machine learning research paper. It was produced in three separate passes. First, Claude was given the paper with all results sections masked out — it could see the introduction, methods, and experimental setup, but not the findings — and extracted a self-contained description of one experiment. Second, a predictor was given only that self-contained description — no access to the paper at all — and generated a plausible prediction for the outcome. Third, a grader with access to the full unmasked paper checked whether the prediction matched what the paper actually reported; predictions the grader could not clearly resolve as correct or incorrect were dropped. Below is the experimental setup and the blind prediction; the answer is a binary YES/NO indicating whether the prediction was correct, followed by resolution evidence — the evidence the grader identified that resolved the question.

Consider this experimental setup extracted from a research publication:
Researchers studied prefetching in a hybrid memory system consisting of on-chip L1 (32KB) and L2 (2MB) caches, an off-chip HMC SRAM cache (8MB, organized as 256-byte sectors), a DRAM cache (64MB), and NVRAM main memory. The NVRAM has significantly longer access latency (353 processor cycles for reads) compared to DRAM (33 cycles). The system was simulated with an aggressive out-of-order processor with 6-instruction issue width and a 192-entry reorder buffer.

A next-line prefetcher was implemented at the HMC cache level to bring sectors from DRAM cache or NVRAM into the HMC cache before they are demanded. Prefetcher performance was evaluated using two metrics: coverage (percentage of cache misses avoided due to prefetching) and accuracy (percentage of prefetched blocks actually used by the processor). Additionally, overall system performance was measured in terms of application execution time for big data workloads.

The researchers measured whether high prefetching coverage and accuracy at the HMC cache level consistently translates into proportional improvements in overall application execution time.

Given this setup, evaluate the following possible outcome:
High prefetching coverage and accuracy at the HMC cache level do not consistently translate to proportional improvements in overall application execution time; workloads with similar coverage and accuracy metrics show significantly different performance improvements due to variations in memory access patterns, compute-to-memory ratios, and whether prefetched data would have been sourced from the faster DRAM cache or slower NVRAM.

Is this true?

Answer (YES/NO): YES